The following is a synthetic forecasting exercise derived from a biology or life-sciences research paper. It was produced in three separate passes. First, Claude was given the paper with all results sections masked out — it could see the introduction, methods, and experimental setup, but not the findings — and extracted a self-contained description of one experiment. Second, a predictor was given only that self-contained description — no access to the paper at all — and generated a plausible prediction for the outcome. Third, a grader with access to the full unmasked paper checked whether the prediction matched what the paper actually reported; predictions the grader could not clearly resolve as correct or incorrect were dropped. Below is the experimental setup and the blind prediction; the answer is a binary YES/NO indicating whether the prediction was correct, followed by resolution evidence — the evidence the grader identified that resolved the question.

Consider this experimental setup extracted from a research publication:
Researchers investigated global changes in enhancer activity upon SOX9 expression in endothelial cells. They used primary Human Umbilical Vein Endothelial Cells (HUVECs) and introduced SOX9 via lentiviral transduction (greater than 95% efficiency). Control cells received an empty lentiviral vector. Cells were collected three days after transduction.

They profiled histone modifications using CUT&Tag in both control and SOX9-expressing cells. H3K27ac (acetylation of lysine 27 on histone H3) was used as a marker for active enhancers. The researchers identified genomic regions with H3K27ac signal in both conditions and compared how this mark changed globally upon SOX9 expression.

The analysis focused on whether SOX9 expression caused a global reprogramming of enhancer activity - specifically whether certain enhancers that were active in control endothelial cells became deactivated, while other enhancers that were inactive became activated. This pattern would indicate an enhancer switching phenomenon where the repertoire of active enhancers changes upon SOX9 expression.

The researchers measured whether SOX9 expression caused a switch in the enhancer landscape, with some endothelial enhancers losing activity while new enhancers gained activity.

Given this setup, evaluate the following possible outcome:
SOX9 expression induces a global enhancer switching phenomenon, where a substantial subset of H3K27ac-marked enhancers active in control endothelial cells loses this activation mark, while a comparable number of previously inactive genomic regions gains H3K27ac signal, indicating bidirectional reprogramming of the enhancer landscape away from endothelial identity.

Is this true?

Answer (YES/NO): YES